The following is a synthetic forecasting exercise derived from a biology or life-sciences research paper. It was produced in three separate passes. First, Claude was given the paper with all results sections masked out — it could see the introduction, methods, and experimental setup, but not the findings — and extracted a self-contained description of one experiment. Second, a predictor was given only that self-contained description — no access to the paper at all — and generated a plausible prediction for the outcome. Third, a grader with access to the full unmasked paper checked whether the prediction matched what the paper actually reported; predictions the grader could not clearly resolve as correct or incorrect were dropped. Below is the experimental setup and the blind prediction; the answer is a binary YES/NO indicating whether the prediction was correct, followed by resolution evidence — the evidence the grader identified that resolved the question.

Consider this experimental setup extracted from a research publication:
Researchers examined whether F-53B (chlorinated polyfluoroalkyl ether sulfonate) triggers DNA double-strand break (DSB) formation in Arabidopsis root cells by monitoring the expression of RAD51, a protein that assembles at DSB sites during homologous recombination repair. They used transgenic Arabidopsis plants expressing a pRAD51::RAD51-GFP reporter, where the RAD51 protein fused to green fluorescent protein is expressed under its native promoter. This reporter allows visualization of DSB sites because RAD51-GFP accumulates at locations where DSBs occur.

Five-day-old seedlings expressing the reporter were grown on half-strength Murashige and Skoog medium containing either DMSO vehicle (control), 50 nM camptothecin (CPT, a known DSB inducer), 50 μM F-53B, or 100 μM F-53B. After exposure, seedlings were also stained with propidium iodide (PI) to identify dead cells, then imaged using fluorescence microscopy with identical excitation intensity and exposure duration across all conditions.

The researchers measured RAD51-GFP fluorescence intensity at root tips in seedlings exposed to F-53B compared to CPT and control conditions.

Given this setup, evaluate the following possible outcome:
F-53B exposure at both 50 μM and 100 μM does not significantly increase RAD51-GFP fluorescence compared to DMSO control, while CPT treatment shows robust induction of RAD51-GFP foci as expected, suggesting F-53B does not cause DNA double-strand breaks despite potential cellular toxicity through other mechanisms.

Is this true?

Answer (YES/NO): YES